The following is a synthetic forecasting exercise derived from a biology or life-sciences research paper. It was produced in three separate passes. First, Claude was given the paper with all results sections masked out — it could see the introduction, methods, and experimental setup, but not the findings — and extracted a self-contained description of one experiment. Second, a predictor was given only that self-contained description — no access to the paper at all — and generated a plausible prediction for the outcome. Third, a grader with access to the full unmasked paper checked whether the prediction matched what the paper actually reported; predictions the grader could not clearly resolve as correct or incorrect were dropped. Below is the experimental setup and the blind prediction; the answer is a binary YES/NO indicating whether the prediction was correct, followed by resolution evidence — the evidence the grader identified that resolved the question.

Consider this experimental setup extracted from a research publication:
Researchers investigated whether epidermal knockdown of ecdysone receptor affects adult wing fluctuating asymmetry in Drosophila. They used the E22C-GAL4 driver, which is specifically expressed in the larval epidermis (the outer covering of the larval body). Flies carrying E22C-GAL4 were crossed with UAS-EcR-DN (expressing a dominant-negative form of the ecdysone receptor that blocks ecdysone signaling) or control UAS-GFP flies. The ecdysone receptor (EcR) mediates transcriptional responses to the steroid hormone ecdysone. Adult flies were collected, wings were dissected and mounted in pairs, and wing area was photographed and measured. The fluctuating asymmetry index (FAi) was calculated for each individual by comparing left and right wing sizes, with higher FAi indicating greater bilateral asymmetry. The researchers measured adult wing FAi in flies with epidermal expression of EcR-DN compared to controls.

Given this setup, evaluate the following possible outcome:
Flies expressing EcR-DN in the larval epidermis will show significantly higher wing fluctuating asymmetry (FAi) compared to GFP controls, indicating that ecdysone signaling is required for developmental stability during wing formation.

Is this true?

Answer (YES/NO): YES